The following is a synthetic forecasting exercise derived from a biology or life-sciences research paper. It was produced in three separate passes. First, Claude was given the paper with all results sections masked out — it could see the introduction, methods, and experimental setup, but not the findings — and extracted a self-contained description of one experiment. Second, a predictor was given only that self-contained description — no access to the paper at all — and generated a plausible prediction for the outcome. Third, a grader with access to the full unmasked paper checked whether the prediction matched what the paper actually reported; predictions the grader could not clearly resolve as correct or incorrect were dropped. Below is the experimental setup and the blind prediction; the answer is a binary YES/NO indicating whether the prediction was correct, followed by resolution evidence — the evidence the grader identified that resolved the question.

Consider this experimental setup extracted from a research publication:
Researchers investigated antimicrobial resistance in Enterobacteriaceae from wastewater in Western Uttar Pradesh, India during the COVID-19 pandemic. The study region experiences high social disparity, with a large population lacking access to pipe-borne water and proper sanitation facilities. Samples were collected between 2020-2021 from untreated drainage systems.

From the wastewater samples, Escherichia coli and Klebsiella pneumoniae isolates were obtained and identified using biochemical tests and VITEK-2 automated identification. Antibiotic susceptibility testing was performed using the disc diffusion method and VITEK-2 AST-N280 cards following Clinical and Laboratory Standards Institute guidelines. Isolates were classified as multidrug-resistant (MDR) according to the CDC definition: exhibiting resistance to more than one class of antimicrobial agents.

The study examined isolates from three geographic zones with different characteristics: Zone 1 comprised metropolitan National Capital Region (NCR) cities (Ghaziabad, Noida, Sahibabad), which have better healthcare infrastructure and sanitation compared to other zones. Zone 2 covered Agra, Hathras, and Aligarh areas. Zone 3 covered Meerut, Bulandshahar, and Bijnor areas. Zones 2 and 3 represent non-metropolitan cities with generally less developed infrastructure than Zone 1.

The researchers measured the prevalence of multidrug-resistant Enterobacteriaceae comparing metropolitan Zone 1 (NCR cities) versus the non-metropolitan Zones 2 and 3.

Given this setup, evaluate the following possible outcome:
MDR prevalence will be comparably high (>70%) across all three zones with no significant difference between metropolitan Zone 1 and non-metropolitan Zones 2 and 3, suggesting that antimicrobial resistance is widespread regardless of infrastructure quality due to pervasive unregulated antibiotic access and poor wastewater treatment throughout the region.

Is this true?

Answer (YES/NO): YES